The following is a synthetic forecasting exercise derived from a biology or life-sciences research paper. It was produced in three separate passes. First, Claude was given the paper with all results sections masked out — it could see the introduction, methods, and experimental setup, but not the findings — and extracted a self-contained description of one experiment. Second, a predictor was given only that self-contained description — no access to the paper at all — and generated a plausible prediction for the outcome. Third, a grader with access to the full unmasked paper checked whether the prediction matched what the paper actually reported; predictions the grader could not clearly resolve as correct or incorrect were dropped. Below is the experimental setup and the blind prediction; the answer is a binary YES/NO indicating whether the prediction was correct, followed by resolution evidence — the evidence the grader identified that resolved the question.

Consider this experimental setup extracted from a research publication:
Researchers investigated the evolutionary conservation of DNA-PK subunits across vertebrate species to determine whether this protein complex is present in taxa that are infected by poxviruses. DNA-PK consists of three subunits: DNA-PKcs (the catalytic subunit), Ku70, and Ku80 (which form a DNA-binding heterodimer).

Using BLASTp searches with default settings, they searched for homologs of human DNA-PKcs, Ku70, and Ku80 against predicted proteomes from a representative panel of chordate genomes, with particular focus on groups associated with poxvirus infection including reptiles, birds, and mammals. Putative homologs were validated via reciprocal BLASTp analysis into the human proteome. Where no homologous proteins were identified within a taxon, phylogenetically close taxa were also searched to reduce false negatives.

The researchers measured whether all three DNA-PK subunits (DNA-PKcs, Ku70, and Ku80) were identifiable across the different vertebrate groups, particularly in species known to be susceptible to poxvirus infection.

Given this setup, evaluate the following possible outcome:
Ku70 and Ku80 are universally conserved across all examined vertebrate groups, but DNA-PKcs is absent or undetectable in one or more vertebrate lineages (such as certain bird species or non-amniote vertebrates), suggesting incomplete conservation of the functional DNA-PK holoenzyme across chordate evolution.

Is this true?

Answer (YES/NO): NO